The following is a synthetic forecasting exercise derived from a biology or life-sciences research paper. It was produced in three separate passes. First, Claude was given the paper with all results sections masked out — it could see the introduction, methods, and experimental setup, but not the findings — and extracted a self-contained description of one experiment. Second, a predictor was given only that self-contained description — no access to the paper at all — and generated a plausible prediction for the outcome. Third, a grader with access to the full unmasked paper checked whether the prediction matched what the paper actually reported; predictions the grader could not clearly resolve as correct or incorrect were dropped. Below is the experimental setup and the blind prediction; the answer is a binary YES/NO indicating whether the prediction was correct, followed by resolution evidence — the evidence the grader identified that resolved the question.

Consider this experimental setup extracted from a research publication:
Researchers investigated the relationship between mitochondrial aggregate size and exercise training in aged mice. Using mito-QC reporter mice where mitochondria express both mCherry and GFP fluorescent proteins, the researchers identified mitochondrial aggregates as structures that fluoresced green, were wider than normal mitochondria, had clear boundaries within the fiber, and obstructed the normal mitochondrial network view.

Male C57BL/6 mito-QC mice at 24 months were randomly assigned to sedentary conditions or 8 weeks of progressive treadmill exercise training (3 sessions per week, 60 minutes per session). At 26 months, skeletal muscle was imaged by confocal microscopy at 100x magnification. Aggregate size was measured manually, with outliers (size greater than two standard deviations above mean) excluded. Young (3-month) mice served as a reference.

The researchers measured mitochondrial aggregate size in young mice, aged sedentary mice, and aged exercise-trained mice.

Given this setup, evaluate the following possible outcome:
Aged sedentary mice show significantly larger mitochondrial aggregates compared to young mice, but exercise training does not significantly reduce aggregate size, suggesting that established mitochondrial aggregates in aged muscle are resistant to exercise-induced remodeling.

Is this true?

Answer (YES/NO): NO